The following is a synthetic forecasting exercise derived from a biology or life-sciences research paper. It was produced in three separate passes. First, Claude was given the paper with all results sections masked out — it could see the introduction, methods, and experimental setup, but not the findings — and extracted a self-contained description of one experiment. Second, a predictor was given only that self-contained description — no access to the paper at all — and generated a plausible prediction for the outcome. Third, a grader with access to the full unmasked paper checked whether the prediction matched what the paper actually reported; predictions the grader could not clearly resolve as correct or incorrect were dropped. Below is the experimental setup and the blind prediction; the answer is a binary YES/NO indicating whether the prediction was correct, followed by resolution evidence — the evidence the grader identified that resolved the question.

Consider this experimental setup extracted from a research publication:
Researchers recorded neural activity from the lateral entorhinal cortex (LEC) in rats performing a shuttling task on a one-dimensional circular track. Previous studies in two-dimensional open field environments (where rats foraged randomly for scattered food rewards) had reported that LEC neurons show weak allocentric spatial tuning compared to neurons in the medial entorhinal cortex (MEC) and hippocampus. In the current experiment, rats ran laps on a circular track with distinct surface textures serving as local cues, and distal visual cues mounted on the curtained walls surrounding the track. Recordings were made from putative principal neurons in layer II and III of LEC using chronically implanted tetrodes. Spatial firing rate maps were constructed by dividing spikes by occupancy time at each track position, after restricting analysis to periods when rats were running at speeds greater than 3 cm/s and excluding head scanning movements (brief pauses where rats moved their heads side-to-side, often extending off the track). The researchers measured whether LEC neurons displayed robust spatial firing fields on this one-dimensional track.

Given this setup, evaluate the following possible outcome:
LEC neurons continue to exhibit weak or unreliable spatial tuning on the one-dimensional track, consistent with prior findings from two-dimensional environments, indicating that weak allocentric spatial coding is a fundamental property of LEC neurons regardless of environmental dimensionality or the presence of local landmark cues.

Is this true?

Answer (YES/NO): NO